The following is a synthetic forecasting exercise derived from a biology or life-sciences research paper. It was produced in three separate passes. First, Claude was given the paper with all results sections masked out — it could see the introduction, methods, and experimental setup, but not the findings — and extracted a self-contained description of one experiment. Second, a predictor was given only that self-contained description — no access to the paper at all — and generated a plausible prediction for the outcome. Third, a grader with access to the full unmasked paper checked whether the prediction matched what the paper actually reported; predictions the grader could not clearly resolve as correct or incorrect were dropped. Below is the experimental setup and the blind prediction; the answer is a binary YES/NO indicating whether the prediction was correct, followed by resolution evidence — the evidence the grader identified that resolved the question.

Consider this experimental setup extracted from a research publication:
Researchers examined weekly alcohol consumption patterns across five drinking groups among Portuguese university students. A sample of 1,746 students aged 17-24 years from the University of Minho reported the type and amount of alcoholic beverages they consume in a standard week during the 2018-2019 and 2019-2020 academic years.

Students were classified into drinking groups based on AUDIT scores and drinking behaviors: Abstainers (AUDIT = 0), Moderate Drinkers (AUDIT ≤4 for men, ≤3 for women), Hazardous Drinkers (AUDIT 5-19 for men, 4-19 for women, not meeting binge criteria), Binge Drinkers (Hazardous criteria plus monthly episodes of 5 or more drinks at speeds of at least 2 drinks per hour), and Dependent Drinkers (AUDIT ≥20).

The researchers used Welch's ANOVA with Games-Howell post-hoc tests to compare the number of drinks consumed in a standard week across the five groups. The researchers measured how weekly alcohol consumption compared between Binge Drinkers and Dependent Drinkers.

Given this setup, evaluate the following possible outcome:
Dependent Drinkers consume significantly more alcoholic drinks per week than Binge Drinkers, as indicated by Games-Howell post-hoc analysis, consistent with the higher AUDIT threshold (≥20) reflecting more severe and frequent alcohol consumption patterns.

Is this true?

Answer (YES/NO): NO